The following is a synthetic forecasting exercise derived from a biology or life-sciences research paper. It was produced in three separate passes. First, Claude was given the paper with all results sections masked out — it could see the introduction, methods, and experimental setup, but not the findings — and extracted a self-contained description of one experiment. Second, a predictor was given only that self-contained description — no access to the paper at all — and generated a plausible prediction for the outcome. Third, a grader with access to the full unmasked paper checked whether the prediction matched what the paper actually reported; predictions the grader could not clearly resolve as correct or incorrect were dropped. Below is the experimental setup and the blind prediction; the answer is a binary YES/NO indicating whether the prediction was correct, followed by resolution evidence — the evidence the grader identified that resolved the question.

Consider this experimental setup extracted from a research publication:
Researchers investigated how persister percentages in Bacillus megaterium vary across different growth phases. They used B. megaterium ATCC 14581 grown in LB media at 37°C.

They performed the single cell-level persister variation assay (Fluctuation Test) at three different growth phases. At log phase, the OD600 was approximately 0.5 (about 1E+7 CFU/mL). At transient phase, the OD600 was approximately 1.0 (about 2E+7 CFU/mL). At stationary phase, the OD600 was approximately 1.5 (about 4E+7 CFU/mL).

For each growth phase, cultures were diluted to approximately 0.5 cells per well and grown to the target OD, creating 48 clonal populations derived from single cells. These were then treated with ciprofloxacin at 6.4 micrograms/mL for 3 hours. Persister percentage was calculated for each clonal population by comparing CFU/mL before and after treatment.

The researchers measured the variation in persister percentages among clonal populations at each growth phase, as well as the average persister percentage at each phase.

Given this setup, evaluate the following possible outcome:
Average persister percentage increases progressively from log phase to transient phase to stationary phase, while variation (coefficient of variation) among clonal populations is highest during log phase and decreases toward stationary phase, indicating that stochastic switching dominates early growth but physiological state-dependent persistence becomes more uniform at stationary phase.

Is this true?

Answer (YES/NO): NO